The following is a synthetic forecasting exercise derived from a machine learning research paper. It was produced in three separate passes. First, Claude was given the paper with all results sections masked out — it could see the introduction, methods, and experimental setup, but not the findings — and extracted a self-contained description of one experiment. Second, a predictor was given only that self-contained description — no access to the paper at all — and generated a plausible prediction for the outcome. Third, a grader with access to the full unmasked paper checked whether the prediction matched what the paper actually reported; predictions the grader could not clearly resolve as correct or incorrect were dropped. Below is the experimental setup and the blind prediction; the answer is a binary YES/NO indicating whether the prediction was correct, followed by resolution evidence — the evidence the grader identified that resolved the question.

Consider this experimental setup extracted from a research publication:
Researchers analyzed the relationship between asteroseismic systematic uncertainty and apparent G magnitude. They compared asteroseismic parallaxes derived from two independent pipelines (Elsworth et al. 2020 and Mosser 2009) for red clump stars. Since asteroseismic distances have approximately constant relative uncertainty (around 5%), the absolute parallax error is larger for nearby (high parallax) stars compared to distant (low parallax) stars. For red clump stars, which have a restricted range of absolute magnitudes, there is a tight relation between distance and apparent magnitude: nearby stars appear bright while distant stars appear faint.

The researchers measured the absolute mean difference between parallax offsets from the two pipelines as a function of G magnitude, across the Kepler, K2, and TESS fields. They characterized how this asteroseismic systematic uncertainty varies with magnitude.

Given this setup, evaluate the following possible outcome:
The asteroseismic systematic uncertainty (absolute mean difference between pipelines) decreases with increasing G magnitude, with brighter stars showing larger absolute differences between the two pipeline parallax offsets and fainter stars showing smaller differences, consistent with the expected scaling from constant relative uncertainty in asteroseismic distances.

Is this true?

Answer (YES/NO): YES